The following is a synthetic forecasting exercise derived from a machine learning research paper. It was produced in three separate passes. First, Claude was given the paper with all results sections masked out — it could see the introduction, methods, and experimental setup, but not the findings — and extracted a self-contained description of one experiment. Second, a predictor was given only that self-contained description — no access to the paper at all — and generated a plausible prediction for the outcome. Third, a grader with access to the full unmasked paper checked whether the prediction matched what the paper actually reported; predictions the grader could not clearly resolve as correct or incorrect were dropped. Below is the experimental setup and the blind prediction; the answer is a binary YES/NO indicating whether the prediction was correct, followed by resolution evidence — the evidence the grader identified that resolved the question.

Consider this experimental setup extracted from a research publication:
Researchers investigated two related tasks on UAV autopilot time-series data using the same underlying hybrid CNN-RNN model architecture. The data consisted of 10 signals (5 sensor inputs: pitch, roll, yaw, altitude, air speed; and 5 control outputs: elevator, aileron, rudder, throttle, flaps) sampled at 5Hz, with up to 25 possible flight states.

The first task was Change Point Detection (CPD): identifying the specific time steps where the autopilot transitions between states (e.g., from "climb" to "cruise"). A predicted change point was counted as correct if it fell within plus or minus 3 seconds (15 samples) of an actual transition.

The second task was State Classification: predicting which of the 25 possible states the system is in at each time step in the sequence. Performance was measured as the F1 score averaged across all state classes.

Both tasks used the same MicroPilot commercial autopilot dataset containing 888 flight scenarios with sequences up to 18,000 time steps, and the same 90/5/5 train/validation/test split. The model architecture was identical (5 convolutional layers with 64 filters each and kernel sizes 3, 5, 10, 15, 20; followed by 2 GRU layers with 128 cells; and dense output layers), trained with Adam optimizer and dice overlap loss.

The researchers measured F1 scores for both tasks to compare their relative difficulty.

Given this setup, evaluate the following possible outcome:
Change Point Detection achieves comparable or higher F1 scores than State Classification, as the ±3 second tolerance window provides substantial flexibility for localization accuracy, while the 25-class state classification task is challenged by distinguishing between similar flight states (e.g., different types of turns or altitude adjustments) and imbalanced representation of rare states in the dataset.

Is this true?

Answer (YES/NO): NO